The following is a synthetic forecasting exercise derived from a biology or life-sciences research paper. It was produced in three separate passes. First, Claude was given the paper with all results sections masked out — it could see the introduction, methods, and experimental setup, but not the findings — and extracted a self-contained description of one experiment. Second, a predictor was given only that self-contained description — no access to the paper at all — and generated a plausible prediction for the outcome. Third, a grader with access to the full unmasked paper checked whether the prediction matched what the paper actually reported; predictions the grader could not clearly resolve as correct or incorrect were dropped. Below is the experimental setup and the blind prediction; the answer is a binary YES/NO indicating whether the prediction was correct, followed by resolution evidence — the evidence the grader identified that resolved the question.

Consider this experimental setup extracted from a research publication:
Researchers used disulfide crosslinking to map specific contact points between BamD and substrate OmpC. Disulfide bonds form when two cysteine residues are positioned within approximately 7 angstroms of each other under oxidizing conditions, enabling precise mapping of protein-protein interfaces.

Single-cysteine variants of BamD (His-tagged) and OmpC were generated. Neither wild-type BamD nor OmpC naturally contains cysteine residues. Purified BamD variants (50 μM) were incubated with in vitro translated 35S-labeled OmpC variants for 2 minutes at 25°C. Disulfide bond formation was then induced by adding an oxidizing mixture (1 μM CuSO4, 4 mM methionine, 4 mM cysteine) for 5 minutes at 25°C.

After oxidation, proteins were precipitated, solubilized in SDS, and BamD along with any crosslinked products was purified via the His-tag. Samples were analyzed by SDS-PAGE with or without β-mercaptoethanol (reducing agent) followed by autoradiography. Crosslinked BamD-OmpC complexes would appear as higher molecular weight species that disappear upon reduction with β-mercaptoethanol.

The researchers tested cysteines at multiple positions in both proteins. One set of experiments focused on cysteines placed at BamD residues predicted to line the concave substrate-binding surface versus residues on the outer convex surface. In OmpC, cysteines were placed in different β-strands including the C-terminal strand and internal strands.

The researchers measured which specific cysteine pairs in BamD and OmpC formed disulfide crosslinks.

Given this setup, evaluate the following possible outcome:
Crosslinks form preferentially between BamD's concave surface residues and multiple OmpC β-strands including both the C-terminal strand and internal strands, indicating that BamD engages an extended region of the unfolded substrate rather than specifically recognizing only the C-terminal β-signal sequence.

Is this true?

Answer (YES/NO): YES